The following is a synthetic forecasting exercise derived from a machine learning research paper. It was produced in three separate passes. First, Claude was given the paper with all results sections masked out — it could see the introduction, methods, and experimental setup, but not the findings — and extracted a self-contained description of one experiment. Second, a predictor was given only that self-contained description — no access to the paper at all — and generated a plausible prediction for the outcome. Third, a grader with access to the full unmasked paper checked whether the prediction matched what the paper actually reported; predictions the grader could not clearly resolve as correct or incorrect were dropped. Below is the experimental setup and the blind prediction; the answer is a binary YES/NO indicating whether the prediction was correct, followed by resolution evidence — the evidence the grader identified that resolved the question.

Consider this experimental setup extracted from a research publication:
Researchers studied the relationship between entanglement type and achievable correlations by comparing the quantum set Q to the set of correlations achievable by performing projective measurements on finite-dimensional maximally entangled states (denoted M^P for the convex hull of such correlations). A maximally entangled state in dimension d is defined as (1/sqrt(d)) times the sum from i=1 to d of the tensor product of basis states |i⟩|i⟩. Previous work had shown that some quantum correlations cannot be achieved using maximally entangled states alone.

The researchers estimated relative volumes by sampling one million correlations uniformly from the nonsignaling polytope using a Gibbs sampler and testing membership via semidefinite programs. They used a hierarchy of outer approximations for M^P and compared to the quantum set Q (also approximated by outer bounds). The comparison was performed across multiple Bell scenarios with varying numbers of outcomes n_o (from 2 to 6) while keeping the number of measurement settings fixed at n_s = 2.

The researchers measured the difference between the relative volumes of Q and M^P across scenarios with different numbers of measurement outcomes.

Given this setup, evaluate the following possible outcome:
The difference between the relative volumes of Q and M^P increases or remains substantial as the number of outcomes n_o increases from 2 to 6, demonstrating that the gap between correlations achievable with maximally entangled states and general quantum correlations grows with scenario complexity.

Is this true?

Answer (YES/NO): NO